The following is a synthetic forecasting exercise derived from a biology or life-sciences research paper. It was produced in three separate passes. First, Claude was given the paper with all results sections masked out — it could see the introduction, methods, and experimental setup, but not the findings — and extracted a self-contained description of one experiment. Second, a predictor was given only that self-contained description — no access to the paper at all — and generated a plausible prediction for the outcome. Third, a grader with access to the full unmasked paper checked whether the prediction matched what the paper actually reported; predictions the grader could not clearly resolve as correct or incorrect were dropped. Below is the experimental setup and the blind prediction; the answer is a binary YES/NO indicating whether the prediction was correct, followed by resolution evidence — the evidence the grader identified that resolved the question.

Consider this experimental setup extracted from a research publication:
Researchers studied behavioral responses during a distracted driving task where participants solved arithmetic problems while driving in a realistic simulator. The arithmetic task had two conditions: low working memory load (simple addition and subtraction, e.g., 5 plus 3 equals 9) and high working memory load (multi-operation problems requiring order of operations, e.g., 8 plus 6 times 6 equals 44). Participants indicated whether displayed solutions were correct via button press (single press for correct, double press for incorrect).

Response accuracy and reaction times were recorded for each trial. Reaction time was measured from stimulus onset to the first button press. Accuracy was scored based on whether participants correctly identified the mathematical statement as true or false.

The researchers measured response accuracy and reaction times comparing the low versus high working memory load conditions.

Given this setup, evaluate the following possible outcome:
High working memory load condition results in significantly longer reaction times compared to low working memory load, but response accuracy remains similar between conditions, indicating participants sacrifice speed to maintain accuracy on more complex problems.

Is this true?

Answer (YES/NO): NO